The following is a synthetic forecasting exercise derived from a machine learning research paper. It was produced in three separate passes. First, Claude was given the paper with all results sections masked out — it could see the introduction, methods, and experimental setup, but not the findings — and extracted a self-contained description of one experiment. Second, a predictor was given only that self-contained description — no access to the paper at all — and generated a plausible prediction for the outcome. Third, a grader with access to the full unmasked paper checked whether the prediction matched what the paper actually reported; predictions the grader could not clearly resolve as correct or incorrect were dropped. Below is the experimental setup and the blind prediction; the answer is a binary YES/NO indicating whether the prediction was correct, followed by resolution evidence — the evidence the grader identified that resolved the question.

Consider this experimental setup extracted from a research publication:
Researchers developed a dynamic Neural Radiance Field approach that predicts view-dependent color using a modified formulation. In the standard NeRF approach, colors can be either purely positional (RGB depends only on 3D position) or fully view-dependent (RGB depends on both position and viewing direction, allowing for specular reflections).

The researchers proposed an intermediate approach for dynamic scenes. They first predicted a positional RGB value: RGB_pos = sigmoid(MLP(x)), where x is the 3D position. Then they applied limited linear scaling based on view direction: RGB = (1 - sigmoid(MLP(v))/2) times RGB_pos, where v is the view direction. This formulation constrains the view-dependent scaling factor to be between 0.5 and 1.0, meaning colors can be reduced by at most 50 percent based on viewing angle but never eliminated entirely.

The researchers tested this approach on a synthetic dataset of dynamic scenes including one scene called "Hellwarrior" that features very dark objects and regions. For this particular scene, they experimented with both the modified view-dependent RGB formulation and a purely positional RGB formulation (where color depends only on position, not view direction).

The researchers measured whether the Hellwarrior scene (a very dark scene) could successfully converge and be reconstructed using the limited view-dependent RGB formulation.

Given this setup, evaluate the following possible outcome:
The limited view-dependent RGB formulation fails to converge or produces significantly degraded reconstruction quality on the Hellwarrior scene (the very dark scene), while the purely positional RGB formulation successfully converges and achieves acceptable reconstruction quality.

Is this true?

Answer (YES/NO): NO